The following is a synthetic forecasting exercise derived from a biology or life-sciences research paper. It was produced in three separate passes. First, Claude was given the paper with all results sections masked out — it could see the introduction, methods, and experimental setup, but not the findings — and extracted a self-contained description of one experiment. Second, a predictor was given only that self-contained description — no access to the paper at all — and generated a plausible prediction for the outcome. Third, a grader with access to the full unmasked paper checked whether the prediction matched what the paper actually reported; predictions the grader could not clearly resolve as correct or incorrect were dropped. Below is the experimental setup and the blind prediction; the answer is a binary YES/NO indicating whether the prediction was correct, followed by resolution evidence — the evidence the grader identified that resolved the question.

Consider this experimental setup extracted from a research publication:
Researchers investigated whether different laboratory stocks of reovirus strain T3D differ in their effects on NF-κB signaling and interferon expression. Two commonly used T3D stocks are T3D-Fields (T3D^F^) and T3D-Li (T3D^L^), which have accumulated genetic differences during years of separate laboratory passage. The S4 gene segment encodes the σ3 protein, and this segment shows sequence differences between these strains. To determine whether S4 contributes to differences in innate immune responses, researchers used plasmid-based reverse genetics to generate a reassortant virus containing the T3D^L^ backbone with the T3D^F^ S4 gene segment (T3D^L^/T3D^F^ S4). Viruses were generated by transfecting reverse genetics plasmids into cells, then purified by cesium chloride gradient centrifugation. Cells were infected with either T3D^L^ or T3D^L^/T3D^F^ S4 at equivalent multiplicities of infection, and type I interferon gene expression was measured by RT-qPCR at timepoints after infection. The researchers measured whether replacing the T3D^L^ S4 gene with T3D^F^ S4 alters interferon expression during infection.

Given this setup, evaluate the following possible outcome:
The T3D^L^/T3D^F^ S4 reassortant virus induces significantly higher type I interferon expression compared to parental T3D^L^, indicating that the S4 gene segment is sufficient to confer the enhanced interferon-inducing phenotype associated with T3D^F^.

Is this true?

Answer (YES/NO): NO